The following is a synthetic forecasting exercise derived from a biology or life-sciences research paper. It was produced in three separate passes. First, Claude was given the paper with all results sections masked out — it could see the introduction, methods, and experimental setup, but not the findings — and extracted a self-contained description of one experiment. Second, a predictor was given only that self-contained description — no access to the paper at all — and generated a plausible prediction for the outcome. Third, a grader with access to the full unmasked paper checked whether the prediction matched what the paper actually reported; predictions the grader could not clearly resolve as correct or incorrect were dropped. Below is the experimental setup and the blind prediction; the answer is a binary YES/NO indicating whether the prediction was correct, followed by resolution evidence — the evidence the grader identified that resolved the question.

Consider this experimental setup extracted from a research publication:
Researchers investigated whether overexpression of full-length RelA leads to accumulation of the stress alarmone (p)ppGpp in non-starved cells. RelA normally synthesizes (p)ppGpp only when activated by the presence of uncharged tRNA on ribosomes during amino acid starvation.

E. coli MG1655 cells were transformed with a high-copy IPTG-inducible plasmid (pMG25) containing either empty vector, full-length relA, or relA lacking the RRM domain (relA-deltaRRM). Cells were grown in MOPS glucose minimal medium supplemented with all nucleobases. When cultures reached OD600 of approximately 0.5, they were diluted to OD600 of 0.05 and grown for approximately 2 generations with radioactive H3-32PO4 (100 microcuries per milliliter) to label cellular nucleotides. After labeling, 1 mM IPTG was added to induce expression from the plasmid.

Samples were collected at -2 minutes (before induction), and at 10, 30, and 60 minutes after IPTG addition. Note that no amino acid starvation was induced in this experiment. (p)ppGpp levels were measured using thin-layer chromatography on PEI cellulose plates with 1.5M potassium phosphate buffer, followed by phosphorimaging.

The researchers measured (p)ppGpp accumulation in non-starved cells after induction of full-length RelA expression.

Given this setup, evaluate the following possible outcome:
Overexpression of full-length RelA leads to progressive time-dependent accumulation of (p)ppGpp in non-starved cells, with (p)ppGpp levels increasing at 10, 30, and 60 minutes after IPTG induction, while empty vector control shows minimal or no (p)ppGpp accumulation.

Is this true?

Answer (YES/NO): YES